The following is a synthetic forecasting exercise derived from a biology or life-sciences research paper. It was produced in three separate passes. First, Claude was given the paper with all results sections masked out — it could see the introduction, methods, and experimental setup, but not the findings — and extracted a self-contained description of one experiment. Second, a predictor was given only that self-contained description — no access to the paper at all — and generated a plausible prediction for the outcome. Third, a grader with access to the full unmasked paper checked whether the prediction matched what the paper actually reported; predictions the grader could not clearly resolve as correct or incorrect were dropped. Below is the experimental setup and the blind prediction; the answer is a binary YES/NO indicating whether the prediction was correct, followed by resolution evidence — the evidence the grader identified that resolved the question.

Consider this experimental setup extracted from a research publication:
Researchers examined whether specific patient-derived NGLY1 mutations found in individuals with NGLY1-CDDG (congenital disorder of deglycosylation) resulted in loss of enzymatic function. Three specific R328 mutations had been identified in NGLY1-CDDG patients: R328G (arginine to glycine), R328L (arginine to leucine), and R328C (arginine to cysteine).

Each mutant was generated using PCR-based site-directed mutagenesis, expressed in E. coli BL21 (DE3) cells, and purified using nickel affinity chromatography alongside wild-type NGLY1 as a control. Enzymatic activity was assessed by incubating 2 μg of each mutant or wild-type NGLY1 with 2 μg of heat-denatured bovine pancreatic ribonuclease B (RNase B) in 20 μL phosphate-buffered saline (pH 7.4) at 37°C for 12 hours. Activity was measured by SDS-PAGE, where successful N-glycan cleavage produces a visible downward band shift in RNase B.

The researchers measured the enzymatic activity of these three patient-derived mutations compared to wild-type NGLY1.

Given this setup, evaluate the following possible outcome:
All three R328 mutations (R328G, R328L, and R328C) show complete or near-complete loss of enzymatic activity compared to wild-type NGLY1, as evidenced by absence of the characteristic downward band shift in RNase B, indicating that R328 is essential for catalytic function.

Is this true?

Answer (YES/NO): NO